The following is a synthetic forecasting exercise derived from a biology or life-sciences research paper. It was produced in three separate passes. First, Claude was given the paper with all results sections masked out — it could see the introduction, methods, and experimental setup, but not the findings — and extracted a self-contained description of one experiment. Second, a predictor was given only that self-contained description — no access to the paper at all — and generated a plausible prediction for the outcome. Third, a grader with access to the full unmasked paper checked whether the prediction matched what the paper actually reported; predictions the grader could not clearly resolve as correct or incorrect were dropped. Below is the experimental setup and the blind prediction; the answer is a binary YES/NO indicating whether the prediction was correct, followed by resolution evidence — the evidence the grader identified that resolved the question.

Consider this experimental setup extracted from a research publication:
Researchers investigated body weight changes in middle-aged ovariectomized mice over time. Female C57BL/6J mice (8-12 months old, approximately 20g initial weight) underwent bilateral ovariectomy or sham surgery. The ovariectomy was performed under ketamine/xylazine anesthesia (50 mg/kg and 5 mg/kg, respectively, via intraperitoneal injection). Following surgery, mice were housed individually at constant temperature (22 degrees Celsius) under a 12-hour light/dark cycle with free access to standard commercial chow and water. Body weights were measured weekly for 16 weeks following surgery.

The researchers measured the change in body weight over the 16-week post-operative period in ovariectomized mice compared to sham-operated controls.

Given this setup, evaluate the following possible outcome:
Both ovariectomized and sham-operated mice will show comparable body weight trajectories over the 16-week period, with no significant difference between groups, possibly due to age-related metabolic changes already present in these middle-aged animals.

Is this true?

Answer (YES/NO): NO